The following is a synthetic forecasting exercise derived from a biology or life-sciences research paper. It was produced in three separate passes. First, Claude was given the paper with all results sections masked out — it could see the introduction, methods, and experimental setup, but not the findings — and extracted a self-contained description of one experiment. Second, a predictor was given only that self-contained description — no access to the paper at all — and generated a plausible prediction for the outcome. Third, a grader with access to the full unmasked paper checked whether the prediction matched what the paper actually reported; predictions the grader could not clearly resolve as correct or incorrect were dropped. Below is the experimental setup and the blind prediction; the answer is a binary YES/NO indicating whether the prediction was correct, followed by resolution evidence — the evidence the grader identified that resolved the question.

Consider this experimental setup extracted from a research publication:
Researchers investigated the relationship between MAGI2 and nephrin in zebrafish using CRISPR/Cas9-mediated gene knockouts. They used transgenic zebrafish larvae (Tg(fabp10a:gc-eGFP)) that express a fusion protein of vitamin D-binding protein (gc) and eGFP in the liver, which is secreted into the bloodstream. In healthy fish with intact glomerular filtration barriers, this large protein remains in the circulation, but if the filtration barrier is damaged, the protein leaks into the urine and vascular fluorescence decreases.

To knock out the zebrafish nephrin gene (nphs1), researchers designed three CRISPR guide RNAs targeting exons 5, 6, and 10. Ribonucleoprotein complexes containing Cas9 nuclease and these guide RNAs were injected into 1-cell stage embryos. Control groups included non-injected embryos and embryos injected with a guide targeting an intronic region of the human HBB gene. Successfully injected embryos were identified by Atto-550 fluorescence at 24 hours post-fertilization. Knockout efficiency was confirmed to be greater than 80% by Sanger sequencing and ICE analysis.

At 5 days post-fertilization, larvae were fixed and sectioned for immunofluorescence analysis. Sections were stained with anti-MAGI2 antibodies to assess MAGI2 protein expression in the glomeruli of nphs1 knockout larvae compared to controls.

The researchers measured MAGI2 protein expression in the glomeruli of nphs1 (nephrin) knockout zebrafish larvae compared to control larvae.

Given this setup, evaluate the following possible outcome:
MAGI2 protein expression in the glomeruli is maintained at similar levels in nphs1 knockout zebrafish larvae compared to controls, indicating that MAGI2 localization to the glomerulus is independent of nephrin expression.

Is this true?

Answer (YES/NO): YES